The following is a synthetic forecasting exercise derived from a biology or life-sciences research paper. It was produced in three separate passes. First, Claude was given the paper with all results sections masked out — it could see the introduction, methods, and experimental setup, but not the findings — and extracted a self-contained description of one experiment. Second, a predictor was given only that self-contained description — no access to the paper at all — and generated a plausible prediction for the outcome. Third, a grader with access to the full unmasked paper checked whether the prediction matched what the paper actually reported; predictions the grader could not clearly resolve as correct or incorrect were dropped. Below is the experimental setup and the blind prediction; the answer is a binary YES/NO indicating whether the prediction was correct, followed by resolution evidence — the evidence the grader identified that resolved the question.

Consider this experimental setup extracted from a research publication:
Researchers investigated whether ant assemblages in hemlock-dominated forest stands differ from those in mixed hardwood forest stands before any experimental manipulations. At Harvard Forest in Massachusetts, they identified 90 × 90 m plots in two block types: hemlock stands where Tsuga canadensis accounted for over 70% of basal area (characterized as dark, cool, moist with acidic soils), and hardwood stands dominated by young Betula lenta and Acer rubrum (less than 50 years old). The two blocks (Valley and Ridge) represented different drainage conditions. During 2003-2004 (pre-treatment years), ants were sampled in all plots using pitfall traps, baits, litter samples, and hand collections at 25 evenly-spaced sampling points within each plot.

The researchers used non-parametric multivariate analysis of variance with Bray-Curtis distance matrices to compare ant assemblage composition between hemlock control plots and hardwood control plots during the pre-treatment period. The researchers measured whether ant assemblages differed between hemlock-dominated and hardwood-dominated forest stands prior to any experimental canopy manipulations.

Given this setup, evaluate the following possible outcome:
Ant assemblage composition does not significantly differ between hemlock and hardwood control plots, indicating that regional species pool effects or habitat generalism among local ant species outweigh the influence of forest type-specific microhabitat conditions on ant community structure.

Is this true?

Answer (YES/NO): YES